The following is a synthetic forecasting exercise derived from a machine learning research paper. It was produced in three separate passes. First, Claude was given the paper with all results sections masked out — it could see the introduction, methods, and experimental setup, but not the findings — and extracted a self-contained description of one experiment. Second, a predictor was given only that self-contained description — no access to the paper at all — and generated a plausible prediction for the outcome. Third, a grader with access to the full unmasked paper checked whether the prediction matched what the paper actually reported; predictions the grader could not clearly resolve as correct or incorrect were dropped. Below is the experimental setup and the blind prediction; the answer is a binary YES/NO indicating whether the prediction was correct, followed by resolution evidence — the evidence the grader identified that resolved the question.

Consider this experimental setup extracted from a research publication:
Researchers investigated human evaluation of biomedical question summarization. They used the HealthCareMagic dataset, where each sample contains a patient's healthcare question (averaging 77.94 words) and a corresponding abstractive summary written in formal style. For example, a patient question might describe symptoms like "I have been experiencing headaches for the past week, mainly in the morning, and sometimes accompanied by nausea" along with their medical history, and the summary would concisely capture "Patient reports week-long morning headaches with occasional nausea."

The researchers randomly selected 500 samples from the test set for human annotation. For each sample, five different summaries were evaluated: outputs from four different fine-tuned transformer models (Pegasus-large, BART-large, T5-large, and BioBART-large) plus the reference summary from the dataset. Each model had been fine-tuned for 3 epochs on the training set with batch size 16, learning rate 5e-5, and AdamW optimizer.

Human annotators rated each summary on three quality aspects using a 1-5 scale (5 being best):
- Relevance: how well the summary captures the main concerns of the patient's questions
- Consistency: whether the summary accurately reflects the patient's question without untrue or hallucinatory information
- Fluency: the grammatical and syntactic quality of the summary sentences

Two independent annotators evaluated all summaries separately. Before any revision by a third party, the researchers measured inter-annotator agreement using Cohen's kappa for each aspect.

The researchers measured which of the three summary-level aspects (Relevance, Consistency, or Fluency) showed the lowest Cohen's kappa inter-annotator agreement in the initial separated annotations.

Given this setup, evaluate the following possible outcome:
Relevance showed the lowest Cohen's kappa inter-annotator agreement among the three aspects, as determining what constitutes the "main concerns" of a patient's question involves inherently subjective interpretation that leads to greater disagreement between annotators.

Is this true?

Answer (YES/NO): YES